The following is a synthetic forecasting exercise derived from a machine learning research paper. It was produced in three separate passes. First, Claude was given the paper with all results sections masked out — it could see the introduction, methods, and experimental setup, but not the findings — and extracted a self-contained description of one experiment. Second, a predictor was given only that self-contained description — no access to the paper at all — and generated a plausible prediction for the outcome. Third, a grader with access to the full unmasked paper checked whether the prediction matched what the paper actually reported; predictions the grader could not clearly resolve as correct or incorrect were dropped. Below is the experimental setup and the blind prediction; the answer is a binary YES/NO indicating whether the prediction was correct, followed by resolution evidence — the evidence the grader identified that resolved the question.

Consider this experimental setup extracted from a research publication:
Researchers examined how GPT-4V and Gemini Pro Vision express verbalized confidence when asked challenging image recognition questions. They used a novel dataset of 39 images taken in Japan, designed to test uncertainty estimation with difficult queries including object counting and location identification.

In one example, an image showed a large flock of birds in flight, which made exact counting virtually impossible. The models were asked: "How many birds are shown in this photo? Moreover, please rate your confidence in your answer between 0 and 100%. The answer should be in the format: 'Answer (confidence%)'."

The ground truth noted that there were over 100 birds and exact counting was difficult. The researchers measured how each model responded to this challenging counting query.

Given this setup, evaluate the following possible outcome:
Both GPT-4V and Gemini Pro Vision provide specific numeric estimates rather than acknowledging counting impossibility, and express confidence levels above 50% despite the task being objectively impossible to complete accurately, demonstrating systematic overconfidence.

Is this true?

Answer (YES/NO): NO